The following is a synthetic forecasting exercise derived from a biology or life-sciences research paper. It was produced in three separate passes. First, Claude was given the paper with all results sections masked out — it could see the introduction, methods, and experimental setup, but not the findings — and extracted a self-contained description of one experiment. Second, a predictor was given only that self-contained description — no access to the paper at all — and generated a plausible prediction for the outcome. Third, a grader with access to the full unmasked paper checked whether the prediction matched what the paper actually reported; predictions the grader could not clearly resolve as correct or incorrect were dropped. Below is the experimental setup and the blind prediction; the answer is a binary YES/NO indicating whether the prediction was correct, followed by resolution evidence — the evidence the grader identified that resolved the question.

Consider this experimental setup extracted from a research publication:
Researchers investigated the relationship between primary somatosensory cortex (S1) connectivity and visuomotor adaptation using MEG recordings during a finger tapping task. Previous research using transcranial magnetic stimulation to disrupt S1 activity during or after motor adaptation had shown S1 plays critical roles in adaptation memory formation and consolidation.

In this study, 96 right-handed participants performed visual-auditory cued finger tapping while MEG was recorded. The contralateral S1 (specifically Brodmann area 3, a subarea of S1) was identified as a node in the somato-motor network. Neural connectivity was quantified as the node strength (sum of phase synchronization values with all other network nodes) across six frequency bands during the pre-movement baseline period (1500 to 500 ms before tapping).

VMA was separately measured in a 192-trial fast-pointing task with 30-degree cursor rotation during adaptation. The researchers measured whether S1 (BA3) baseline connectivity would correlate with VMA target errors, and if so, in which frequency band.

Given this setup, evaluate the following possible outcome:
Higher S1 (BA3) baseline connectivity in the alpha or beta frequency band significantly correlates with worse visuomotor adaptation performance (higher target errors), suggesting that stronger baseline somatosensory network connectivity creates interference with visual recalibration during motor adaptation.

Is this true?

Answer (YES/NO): NO